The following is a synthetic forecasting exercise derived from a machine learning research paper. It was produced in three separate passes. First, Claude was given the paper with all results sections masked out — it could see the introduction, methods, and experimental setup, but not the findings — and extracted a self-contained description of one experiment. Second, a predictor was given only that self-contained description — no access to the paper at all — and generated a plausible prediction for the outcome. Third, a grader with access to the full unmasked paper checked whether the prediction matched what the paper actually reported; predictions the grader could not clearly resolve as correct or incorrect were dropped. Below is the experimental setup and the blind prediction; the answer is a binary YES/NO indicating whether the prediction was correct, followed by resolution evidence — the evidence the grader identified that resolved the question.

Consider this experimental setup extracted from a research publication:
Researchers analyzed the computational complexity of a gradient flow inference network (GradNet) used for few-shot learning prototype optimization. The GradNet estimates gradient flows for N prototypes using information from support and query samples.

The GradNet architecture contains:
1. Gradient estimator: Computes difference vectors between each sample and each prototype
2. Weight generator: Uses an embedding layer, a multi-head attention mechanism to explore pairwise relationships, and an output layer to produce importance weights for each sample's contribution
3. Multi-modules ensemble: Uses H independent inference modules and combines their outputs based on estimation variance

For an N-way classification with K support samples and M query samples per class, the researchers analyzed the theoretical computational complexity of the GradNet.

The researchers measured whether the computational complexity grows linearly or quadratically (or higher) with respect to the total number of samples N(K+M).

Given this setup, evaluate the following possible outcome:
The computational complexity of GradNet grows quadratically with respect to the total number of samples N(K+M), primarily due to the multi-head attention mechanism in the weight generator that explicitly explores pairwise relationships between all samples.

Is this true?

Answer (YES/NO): YES